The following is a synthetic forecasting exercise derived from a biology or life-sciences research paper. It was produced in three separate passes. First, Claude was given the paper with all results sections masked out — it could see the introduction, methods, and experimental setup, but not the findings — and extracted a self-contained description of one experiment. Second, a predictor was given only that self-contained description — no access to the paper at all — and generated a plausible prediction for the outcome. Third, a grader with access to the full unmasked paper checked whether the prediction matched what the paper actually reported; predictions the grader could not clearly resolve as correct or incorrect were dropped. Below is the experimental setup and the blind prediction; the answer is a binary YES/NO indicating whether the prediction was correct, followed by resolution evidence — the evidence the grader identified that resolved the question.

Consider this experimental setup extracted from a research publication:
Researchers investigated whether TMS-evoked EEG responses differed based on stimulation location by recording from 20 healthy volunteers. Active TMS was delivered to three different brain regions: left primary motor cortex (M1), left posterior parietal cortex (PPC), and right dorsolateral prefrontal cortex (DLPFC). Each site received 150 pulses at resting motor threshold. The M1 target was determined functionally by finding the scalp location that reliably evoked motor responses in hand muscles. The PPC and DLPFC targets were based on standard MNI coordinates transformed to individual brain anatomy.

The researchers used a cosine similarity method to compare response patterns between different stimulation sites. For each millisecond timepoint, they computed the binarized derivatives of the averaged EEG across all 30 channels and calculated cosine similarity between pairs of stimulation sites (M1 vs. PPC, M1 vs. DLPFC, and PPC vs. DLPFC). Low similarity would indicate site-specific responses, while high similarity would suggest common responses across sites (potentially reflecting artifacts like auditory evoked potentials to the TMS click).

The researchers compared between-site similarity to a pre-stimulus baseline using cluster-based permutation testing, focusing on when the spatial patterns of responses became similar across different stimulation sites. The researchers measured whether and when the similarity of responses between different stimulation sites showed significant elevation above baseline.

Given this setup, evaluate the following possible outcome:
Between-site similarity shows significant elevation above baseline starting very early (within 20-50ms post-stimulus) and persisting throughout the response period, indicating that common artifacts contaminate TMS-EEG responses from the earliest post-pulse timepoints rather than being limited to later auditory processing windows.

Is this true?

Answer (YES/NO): NO